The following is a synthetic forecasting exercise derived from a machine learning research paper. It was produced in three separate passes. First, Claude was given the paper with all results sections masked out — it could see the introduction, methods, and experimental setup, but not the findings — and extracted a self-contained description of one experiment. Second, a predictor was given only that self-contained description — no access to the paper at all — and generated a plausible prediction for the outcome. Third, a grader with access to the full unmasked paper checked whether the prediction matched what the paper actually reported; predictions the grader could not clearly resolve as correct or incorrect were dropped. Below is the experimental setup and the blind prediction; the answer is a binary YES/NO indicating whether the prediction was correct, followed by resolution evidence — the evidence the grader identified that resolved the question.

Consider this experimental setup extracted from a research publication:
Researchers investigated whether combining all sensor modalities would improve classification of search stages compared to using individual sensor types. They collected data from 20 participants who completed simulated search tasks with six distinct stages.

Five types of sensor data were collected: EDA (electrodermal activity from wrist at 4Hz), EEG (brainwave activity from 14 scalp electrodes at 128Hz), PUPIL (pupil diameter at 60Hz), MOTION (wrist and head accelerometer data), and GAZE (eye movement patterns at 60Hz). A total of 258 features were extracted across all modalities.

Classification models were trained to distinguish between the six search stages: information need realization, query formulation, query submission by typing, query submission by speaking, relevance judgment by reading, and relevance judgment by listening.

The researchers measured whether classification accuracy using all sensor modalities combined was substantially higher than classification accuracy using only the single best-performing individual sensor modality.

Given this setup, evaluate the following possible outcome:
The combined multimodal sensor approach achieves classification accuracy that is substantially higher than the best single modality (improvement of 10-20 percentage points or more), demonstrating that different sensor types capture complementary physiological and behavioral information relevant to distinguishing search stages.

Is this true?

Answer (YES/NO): NO